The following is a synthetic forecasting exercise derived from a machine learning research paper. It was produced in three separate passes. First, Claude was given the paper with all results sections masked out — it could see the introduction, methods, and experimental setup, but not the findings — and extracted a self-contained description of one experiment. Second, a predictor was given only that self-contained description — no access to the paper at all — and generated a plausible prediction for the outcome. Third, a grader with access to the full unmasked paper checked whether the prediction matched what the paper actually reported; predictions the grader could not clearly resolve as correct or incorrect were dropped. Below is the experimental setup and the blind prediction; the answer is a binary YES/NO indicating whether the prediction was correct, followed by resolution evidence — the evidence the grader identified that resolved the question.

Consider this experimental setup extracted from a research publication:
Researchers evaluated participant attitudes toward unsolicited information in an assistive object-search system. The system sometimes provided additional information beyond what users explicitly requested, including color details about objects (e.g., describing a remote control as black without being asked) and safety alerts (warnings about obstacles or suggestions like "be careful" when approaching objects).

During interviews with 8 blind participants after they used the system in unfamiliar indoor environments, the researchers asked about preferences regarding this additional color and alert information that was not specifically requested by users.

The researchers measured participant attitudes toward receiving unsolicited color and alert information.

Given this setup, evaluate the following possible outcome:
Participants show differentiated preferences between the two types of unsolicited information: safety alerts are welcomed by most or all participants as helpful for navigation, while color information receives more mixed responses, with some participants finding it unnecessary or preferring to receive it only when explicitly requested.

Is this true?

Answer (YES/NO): NO